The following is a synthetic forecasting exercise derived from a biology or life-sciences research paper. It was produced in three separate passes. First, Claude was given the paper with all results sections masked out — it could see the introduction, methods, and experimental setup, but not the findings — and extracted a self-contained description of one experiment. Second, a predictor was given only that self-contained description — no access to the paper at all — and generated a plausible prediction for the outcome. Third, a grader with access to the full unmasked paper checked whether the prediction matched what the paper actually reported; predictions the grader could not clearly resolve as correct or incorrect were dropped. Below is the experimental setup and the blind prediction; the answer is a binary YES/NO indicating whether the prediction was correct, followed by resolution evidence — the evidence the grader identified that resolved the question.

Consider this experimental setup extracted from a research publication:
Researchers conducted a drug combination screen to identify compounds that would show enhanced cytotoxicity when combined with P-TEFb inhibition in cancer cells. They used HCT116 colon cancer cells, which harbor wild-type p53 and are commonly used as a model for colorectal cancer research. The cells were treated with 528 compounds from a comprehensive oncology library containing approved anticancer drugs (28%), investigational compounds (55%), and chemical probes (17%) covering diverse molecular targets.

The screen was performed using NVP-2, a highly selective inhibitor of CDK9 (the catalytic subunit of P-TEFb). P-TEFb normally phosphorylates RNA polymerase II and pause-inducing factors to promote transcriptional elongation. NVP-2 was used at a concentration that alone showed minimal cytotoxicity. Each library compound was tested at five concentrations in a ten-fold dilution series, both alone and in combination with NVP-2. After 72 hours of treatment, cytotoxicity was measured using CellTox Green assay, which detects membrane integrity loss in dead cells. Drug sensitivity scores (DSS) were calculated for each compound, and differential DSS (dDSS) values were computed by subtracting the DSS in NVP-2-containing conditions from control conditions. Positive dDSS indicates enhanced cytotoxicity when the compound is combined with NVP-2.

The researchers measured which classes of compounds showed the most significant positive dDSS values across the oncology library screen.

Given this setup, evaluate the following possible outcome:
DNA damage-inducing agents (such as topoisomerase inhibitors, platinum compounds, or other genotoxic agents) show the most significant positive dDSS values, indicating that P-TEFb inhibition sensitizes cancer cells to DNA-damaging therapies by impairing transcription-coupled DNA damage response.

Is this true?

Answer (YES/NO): NO